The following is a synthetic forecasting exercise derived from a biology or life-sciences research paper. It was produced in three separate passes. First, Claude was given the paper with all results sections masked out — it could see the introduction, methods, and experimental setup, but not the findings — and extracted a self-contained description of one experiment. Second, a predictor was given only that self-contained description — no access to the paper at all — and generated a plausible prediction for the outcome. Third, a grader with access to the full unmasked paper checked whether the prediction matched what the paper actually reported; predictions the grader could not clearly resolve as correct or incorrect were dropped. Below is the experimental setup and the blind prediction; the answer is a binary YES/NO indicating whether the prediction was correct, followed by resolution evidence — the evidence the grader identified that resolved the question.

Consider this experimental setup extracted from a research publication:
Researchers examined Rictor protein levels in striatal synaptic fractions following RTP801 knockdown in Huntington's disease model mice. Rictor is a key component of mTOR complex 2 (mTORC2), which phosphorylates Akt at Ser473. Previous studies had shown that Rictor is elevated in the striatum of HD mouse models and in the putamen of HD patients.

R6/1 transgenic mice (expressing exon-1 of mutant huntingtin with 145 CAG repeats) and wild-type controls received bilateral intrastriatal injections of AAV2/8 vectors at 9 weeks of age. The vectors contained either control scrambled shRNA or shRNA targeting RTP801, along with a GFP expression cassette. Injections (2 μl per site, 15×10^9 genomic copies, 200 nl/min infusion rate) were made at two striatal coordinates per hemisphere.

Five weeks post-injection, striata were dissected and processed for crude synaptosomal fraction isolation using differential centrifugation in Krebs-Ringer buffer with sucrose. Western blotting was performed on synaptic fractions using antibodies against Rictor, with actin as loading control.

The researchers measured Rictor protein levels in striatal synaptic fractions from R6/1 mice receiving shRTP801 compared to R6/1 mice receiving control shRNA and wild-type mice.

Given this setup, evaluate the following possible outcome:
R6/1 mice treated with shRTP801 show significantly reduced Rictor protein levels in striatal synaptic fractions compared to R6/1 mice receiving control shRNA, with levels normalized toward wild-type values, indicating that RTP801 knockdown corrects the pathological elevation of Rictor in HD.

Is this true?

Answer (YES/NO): YES